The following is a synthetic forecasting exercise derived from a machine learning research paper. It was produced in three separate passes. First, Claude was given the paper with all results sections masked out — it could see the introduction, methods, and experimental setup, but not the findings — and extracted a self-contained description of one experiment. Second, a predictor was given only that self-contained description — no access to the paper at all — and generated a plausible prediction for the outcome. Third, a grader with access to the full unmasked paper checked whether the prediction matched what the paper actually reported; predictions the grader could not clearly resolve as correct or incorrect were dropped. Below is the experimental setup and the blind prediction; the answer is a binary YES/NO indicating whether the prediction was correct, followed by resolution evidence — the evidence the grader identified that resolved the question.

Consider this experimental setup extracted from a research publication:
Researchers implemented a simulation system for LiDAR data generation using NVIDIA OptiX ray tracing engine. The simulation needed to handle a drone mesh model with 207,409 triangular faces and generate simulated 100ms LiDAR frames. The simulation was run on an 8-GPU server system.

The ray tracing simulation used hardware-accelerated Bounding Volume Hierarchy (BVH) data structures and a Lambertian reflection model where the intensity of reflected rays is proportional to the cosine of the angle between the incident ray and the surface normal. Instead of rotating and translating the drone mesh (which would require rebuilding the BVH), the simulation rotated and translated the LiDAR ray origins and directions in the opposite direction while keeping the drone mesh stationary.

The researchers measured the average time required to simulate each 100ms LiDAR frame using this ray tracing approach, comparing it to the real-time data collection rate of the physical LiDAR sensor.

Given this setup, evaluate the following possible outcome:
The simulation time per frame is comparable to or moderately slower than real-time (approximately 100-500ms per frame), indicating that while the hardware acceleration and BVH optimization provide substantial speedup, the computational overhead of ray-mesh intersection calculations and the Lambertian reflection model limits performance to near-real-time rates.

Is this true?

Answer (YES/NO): NO